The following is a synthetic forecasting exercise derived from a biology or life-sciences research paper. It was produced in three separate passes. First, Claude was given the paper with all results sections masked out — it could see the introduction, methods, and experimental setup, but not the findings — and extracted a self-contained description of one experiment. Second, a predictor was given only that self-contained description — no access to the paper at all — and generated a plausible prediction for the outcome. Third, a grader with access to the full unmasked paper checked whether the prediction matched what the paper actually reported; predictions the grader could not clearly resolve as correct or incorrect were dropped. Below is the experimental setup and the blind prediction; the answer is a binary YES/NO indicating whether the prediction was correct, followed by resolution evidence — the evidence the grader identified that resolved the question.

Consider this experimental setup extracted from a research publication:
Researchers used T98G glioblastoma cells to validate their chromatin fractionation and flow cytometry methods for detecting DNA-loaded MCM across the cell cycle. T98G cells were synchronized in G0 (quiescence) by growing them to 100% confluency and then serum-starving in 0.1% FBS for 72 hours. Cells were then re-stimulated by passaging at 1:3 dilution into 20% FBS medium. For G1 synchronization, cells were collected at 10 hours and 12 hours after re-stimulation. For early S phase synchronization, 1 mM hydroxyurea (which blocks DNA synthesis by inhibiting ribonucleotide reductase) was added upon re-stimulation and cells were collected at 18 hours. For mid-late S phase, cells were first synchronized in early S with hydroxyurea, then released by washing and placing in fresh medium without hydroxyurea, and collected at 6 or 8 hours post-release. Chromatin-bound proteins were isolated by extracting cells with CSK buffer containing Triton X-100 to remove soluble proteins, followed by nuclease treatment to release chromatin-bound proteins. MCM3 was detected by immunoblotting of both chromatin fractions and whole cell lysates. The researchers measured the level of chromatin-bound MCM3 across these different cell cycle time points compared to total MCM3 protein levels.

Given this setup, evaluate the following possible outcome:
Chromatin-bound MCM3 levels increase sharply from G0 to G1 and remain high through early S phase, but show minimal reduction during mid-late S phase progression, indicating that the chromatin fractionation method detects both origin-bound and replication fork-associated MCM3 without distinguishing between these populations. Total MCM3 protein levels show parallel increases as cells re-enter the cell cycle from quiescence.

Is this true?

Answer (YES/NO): NO